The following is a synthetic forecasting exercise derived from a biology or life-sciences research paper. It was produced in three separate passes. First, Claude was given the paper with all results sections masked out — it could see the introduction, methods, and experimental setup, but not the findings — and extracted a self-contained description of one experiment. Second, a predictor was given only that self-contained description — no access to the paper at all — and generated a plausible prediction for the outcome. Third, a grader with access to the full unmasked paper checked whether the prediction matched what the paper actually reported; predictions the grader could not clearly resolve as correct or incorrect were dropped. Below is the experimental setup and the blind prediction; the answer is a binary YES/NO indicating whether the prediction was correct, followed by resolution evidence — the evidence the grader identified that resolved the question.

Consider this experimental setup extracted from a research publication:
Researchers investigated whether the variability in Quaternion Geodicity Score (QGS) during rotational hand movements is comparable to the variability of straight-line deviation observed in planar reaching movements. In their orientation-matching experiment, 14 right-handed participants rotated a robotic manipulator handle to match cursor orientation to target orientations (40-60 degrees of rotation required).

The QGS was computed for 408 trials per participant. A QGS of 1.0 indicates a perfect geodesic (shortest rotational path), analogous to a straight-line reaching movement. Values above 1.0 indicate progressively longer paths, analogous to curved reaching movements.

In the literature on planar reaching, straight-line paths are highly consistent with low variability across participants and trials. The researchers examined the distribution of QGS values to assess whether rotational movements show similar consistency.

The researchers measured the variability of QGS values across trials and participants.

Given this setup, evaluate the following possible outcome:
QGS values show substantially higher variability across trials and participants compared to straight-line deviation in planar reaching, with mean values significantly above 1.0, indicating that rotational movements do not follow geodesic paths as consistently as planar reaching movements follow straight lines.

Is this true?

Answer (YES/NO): NO